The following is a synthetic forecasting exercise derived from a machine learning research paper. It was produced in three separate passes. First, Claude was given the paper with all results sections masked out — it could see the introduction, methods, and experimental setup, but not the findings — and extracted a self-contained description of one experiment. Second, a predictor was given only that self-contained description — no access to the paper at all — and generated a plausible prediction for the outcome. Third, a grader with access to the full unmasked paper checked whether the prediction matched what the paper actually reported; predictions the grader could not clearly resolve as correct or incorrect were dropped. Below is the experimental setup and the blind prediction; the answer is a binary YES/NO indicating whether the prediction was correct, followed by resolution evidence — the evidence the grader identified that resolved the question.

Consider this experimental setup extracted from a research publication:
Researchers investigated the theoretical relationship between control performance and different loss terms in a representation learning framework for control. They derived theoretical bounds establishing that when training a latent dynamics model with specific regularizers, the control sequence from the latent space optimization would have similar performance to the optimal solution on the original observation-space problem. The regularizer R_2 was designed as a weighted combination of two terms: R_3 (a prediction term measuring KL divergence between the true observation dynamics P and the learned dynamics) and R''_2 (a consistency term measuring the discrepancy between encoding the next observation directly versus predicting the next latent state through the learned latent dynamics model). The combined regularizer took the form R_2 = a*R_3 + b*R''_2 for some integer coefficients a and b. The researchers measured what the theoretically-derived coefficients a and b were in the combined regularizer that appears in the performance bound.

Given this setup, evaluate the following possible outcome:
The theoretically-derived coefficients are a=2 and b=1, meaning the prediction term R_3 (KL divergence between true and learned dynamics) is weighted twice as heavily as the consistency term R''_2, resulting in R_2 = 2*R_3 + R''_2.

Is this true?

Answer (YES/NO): NO